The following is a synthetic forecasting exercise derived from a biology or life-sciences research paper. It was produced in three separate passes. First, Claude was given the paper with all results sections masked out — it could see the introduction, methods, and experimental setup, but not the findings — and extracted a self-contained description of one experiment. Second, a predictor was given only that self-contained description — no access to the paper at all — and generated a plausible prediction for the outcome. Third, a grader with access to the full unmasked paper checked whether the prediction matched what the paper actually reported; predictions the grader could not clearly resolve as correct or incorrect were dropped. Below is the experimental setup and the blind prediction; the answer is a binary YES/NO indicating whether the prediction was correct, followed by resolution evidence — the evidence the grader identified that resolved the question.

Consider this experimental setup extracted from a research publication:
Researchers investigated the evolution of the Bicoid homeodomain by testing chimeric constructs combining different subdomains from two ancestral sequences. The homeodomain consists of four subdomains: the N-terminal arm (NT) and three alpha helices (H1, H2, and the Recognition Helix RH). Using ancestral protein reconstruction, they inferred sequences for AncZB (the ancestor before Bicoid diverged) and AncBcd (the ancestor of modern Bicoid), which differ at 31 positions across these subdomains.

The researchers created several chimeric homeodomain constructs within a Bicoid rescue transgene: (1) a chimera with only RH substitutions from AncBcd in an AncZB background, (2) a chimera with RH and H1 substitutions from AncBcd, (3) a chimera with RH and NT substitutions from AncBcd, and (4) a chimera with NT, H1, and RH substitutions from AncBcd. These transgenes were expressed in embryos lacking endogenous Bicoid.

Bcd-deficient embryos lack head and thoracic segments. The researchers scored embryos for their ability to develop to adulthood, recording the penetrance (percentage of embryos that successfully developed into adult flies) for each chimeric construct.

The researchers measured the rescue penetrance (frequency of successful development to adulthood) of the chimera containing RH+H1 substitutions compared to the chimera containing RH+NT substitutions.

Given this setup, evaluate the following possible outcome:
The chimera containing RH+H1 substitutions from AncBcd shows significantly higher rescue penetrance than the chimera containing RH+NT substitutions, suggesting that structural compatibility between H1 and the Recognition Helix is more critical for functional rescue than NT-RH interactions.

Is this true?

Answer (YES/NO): NO